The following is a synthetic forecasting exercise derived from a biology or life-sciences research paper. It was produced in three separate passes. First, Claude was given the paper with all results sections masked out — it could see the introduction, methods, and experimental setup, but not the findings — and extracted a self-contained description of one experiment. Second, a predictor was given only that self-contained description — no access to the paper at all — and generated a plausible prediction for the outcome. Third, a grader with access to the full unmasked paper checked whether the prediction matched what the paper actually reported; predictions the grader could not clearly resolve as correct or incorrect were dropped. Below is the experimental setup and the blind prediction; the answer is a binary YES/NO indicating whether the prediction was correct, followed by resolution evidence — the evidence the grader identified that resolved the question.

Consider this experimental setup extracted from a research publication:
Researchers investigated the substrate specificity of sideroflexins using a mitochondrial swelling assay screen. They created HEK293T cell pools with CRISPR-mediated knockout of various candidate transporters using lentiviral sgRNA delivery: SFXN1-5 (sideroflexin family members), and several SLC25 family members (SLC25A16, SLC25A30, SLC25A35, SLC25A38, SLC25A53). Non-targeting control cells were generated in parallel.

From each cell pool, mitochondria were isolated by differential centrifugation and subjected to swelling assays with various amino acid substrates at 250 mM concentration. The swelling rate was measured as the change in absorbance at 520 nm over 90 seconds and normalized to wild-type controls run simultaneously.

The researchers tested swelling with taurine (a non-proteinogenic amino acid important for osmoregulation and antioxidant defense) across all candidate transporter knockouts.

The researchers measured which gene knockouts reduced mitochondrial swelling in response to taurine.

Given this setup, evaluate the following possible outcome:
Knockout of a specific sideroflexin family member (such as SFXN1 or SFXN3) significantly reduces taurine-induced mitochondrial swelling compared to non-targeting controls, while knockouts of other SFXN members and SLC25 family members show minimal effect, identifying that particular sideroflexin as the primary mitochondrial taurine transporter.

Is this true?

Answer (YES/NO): YES